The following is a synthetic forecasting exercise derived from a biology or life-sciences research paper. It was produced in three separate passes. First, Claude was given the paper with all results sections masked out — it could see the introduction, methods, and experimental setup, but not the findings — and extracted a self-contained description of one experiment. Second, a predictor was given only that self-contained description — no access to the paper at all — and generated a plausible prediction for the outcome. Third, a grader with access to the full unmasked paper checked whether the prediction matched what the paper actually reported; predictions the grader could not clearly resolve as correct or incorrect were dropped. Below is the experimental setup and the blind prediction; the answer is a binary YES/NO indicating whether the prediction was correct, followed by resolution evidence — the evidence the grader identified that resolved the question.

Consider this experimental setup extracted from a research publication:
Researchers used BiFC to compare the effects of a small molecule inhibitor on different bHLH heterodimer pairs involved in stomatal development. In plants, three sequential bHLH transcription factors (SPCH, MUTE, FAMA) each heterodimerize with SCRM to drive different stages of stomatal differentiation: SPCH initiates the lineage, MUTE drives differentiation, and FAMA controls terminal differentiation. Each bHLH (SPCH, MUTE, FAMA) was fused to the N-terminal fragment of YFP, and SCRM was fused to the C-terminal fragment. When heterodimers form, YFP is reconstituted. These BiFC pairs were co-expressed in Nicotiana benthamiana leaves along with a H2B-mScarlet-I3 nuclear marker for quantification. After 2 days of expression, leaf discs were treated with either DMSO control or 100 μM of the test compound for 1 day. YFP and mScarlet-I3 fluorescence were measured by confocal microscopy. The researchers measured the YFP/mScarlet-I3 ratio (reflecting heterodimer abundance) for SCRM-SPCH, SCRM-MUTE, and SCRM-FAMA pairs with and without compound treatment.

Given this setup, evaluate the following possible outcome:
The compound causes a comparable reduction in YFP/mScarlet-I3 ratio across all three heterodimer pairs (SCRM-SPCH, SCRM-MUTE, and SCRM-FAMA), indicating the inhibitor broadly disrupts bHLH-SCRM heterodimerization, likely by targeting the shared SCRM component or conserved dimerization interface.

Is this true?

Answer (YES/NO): NO